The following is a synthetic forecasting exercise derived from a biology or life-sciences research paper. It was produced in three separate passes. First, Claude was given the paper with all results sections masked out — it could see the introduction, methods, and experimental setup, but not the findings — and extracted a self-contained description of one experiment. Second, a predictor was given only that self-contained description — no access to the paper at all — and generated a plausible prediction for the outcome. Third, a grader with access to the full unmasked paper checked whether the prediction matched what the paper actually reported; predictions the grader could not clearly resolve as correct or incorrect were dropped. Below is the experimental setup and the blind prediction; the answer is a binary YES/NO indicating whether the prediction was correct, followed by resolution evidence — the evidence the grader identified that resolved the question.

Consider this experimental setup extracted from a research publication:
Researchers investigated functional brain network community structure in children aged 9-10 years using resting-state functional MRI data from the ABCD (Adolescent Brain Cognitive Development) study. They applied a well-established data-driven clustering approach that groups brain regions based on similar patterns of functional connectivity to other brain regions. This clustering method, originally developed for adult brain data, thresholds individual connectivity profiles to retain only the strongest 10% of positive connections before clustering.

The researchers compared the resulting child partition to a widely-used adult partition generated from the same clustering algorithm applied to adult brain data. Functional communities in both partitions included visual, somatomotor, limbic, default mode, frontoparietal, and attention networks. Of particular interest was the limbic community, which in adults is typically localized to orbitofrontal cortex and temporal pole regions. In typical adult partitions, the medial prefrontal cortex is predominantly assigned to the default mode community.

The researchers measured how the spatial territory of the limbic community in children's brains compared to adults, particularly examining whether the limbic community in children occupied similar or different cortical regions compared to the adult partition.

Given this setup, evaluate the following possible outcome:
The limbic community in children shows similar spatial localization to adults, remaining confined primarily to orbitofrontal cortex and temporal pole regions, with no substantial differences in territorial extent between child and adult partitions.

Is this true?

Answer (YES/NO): NO